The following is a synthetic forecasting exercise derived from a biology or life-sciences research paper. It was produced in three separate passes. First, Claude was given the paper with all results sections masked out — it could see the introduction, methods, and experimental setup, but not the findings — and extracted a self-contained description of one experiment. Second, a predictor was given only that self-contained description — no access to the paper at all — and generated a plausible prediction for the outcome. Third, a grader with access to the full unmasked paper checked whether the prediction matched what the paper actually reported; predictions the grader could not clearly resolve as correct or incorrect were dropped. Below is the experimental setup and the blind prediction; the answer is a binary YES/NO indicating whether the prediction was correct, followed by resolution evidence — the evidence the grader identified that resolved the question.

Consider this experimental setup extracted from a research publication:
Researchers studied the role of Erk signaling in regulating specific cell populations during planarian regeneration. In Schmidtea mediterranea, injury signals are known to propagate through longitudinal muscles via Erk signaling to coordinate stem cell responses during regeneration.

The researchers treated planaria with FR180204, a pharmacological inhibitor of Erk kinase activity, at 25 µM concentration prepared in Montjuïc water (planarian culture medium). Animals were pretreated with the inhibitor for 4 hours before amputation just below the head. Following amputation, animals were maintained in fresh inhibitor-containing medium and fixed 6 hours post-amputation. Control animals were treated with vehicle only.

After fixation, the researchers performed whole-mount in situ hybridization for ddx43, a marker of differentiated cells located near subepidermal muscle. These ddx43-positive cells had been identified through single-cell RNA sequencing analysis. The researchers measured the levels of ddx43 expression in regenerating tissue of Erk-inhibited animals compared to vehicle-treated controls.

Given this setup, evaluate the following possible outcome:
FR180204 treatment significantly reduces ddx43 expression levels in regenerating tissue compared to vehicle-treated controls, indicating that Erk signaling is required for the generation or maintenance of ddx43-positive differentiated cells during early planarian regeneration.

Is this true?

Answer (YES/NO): NO